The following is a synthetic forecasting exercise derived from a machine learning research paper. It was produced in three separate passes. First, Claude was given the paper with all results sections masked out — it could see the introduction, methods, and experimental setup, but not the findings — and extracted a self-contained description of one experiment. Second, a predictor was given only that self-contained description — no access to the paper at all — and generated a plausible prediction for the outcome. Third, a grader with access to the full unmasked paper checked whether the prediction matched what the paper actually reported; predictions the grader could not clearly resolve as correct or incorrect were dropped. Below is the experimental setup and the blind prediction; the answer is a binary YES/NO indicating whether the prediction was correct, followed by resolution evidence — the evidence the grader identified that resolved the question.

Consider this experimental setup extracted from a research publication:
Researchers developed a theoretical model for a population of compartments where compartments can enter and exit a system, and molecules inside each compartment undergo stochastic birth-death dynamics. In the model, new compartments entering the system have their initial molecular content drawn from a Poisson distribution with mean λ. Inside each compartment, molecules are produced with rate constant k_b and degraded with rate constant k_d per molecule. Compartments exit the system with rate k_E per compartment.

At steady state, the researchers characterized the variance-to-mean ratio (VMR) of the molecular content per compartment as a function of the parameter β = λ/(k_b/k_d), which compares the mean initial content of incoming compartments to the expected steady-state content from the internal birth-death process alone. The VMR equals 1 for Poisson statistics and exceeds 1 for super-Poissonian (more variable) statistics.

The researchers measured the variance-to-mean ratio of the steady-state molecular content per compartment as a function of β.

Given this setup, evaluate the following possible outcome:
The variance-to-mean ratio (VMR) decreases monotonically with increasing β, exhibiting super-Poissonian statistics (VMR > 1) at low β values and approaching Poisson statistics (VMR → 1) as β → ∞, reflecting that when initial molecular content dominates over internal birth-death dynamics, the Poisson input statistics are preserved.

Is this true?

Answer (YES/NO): NO